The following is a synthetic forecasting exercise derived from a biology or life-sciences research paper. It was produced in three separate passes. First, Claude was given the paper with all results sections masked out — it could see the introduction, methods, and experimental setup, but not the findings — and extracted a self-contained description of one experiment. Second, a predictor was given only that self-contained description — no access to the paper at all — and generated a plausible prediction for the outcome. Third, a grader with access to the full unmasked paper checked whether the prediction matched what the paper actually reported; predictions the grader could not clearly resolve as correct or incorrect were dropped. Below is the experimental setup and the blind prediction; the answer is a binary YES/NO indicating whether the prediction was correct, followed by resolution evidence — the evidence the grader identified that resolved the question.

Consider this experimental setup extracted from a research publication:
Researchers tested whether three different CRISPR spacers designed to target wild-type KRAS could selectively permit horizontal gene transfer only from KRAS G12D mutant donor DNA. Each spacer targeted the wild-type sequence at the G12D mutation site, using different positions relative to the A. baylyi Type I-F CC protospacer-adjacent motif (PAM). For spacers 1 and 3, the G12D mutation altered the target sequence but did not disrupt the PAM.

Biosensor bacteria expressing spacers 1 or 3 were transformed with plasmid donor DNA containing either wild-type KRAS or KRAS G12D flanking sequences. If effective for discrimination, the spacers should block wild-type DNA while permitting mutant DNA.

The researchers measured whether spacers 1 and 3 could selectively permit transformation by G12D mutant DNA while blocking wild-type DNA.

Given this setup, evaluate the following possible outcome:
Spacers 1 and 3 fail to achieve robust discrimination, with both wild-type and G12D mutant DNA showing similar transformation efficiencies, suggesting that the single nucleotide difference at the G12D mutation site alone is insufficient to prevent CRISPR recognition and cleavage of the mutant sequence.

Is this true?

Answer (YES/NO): YES